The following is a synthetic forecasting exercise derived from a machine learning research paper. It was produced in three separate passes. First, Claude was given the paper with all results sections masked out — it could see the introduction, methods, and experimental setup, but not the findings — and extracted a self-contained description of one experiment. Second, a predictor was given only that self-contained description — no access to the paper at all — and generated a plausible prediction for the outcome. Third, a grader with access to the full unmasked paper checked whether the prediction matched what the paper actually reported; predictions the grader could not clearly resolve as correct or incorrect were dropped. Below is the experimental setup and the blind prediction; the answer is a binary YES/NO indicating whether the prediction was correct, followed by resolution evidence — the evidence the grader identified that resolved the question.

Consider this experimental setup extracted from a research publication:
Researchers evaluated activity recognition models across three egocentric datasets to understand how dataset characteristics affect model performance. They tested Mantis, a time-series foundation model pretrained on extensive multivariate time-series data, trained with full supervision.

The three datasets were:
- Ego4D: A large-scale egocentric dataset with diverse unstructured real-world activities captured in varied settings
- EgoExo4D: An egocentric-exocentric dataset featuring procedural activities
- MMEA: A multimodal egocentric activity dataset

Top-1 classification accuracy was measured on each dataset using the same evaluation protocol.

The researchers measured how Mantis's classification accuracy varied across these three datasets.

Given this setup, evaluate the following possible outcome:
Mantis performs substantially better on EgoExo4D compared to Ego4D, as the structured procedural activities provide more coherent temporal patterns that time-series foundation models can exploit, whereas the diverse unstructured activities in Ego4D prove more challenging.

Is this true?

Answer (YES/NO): YES